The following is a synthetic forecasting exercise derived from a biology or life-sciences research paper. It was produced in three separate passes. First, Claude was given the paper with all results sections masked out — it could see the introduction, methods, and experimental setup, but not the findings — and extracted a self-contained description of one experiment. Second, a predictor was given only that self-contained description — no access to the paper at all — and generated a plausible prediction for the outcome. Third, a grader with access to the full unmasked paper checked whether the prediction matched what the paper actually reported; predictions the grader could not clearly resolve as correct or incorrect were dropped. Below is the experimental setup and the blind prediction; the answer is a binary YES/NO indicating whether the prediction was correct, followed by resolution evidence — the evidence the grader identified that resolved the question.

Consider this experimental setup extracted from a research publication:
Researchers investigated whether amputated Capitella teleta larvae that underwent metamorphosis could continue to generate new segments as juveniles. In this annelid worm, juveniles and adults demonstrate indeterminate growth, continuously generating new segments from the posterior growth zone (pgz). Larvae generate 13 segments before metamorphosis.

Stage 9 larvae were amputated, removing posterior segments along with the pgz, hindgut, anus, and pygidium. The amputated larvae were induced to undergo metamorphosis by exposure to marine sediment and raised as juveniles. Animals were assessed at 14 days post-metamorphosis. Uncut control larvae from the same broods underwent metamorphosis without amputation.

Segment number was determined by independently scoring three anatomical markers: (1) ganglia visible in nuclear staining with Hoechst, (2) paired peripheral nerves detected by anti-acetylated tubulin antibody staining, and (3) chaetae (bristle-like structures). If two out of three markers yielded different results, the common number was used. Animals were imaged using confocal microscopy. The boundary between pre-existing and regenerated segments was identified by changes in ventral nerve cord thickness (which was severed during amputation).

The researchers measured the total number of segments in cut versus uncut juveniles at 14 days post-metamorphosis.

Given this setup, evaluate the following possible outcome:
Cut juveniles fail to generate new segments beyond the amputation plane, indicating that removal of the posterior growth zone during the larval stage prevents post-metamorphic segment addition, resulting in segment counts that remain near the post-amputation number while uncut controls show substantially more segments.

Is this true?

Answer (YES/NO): NO